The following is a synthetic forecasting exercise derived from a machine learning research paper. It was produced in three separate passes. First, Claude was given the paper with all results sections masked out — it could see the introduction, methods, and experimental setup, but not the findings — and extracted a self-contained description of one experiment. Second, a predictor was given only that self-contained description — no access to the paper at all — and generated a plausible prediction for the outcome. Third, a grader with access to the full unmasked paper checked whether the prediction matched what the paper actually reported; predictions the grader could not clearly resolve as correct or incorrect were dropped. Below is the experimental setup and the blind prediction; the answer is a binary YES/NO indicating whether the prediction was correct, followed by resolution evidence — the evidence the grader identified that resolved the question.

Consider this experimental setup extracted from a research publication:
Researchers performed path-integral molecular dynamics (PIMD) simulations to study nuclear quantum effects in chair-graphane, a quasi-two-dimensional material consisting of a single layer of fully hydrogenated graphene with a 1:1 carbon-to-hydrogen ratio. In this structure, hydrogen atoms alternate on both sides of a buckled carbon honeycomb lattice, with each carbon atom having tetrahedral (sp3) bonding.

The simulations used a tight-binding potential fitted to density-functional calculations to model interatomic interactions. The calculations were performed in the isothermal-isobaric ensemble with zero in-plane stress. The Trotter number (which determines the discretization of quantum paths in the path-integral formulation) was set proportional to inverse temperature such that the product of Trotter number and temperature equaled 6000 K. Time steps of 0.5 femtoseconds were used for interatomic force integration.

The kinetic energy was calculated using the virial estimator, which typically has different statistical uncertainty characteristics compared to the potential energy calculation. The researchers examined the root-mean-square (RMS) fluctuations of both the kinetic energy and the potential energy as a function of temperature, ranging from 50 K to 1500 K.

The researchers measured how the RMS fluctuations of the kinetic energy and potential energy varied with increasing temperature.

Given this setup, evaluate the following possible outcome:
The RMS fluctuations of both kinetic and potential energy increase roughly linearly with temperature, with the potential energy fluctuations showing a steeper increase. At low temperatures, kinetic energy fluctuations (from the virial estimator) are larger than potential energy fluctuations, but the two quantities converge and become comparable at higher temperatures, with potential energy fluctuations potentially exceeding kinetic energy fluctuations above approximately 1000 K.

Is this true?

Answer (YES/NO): NO